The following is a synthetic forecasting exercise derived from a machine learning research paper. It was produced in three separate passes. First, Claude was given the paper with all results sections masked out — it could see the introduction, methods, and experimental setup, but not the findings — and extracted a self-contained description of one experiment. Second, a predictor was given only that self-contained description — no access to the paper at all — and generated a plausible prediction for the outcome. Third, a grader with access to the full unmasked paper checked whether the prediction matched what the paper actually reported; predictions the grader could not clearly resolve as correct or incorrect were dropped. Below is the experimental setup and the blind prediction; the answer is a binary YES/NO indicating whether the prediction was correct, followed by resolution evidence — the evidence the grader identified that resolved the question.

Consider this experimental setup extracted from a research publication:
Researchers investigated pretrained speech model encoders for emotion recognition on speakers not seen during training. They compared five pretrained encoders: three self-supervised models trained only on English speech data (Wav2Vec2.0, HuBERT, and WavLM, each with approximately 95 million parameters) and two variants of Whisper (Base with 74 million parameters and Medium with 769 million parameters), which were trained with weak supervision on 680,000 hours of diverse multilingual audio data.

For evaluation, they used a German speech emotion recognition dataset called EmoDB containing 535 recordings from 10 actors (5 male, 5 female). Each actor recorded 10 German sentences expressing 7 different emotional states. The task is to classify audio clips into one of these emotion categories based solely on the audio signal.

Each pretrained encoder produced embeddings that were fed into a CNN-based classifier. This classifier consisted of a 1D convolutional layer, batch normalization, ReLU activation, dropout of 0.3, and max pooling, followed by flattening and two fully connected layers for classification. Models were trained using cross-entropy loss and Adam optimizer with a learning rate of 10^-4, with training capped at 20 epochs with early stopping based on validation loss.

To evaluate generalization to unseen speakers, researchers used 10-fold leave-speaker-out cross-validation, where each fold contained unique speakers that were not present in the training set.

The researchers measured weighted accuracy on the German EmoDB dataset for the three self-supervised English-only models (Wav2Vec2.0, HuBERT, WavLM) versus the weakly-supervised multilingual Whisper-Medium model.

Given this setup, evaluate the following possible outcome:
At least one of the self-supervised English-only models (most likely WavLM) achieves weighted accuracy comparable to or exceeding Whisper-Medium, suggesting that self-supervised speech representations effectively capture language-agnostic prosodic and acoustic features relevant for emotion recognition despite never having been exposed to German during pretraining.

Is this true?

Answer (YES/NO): NO